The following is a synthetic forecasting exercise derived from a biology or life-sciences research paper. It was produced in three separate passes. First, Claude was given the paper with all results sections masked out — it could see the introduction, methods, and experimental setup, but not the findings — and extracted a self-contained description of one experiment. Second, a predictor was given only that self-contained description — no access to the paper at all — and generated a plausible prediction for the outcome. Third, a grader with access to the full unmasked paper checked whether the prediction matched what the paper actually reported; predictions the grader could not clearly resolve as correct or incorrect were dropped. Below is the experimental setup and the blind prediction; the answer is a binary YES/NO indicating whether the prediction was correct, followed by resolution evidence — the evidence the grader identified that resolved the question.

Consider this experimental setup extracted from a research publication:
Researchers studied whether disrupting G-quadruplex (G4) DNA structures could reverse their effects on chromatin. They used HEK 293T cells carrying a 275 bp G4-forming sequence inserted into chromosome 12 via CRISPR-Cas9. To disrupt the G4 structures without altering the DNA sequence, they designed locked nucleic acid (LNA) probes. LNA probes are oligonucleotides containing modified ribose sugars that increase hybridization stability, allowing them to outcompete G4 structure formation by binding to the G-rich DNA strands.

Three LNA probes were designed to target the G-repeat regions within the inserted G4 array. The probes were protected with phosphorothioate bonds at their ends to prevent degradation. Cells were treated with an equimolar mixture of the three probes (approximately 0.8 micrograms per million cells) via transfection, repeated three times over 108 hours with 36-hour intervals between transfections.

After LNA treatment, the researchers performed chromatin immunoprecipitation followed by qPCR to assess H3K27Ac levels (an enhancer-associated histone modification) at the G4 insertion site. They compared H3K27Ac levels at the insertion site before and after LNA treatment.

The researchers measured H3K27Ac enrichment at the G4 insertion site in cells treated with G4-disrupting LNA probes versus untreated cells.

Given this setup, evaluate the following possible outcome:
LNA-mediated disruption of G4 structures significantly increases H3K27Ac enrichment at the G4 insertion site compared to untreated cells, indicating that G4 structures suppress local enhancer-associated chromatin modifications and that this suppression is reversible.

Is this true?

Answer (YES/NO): NO